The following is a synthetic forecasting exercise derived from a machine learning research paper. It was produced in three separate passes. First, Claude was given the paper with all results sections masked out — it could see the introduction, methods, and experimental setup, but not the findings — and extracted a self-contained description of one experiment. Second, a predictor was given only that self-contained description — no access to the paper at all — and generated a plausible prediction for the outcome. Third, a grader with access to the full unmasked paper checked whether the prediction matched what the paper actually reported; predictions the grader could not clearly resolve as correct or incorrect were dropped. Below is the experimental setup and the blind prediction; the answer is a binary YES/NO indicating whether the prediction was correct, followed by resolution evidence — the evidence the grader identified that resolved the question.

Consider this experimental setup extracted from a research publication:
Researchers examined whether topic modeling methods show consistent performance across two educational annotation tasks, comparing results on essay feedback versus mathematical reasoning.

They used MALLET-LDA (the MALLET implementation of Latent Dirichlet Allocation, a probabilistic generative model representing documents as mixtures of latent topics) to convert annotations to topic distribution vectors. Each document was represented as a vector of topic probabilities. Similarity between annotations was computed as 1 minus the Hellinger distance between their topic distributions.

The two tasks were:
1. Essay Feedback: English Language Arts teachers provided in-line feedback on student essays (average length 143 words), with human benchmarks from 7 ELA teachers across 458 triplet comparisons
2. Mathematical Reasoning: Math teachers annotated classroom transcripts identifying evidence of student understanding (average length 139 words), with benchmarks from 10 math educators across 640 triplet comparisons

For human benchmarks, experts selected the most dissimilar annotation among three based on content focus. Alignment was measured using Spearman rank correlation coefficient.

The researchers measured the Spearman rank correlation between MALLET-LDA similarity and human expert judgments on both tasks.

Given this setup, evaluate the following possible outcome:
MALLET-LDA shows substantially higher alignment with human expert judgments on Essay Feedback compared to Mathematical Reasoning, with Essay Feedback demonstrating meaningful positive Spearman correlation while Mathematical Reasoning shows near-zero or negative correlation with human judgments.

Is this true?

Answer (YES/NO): NO